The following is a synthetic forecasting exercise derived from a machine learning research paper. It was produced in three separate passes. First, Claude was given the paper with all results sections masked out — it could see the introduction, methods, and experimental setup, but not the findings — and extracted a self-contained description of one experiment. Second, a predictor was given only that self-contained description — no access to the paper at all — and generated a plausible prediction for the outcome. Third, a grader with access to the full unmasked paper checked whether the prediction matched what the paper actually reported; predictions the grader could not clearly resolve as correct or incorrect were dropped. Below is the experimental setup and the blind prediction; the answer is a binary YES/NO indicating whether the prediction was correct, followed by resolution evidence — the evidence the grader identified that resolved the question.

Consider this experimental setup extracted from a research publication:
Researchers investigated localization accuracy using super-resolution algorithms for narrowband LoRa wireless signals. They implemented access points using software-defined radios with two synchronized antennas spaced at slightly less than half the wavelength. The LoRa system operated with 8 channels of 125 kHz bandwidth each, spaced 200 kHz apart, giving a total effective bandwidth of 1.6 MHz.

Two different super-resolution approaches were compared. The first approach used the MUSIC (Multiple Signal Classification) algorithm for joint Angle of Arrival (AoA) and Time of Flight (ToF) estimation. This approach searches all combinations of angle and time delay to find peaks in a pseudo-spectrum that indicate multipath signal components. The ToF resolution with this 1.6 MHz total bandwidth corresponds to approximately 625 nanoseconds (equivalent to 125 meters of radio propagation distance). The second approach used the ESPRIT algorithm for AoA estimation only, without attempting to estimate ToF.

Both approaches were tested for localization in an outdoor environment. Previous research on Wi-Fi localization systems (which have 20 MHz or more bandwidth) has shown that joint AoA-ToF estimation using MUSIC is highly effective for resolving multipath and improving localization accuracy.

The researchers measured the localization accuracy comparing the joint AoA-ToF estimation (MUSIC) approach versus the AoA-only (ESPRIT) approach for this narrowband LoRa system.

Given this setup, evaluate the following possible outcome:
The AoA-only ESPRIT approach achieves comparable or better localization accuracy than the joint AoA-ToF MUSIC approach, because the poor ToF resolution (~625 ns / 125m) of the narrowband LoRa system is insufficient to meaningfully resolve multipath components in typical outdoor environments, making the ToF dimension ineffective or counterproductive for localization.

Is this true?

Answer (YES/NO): YES